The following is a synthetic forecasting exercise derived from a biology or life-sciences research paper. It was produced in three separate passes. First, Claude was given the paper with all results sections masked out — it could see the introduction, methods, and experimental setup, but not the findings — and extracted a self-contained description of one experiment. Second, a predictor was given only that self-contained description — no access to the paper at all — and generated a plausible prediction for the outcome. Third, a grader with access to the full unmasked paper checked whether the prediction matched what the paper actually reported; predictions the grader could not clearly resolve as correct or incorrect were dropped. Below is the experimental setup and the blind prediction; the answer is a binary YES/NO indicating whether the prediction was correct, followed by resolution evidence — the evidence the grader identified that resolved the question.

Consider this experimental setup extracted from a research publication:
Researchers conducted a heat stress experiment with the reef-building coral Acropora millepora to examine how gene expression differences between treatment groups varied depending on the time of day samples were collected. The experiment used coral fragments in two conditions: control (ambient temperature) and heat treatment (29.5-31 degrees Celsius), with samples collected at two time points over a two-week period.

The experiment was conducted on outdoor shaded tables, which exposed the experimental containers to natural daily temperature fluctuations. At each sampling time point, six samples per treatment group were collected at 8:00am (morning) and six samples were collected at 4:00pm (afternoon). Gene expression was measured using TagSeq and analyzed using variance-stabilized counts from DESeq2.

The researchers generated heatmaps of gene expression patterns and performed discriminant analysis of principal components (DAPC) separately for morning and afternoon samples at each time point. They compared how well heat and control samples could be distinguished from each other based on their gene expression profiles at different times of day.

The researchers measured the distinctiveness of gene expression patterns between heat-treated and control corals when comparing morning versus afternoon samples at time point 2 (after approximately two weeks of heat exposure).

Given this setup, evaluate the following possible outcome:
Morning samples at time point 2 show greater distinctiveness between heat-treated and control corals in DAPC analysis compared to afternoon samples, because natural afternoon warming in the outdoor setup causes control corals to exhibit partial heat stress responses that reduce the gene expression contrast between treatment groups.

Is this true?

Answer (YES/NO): YES